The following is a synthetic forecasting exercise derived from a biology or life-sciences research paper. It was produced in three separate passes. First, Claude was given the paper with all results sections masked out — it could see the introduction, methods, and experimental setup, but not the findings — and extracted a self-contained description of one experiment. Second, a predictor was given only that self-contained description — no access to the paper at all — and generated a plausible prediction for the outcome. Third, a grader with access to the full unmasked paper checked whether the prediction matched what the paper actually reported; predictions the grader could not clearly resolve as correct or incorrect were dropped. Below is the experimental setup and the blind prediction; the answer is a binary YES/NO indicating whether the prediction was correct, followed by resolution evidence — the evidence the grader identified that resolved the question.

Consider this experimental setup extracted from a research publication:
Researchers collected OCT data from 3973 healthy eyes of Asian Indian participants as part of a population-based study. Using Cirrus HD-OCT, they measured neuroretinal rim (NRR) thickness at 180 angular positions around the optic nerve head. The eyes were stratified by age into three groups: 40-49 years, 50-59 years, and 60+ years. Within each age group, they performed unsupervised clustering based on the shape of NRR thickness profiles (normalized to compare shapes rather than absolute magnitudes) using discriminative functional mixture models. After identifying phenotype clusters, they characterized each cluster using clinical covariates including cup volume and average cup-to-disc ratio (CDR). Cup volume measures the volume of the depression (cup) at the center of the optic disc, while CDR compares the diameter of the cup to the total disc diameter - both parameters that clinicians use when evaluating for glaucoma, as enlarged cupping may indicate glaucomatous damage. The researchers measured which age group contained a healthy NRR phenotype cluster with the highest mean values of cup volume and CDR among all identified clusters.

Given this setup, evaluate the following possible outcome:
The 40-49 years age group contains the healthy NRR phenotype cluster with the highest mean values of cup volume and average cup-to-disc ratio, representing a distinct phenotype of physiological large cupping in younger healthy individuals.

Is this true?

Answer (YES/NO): YES